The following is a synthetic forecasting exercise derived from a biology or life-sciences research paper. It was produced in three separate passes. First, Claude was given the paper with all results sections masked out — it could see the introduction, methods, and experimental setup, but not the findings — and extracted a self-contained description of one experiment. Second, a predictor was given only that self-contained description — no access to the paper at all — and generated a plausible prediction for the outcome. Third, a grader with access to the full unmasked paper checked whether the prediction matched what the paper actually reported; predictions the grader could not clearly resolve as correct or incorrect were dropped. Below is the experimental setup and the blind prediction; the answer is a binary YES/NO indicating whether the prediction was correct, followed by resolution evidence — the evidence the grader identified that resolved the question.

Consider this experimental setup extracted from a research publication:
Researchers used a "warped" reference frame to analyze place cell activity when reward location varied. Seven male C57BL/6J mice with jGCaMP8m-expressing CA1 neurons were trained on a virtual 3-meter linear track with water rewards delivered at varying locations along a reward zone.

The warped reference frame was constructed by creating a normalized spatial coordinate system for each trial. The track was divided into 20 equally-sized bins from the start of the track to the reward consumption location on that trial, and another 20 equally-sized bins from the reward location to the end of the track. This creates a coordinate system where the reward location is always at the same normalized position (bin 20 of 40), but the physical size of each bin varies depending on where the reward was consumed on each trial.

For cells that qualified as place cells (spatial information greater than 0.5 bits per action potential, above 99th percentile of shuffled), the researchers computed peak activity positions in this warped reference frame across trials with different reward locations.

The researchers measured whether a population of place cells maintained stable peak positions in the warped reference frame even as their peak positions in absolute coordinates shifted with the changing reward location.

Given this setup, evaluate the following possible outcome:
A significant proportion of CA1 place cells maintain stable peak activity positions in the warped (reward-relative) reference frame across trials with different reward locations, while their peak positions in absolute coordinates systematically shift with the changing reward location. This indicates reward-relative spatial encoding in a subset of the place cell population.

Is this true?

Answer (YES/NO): YES